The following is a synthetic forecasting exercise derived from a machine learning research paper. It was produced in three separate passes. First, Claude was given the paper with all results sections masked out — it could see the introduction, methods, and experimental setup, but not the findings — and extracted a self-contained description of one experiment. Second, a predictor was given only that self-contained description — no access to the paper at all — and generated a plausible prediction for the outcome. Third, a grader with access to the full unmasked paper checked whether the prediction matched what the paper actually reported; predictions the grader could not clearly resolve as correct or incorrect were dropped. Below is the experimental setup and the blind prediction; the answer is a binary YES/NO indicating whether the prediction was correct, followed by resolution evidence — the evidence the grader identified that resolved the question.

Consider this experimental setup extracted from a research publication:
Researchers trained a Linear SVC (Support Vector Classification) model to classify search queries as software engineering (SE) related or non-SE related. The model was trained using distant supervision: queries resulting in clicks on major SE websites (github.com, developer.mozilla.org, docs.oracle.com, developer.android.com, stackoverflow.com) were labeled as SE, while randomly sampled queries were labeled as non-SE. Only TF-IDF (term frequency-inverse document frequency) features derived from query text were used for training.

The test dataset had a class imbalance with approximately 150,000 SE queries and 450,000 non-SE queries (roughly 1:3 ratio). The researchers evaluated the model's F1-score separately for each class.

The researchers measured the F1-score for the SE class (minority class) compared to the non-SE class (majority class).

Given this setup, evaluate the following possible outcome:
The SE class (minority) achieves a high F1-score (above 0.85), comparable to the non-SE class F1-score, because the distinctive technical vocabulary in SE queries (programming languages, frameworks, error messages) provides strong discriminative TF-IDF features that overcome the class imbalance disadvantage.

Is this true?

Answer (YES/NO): YES